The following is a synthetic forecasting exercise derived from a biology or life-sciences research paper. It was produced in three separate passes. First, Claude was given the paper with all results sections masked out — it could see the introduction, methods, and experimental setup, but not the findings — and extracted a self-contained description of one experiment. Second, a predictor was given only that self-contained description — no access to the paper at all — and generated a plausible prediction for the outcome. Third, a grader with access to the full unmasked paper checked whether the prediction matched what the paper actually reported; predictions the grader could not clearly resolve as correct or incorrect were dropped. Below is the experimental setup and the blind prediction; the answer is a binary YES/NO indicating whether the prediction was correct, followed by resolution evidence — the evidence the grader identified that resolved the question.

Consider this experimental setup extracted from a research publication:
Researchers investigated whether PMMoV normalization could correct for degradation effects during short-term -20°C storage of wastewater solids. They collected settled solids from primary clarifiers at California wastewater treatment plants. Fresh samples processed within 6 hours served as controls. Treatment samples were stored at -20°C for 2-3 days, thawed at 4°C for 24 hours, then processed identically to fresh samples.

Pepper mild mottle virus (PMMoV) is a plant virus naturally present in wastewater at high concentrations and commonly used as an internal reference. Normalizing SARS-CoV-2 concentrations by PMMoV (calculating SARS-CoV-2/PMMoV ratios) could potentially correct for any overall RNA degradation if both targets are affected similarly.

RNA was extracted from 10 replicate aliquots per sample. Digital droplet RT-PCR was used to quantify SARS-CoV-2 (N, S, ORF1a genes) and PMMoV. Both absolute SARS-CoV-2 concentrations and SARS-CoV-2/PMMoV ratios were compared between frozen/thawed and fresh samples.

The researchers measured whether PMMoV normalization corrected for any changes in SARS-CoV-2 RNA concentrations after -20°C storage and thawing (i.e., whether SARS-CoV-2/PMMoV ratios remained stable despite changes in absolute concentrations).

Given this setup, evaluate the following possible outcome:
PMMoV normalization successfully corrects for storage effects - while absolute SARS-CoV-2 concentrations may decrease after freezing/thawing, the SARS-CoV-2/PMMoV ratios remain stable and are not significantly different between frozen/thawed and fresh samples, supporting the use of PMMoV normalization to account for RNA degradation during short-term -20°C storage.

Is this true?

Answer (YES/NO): NO